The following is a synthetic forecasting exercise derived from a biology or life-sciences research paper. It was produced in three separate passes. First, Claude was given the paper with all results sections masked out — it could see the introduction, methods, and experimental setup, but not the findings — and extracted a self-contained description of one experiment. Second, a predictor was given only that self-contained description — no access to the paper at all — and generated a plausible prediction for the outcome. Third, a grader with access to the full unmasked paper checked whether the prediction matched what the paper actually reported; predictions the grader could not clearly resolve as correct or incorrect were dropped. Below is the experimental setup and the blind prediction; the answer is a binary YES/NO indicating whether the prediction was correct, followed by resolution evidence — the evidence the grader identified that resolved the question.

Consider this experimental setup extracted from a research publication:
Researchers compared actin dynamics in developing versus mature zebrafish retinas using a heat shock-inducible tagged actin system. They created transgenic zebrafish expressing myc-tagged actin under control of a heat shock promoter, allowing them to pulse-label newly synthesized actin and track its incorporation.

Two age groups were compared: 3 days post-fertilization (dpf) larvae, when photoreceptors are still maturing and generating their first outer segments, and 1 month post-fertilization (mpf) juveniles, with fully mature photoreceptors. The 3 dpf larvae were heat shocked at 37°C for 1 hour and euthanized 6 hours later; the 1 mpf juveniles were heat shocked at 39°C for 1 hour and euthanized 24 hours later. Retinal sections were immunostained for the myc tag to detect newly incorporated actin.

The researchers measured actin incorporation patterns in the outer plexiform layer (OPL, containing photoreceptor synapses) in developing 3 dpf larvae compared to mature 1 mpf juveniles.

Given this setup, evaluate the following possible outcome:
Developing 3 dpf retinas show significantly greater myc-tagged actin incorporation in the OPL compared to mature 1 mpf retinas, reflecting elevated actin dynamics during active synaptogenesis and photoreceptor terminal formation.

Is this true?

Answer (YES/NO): YES